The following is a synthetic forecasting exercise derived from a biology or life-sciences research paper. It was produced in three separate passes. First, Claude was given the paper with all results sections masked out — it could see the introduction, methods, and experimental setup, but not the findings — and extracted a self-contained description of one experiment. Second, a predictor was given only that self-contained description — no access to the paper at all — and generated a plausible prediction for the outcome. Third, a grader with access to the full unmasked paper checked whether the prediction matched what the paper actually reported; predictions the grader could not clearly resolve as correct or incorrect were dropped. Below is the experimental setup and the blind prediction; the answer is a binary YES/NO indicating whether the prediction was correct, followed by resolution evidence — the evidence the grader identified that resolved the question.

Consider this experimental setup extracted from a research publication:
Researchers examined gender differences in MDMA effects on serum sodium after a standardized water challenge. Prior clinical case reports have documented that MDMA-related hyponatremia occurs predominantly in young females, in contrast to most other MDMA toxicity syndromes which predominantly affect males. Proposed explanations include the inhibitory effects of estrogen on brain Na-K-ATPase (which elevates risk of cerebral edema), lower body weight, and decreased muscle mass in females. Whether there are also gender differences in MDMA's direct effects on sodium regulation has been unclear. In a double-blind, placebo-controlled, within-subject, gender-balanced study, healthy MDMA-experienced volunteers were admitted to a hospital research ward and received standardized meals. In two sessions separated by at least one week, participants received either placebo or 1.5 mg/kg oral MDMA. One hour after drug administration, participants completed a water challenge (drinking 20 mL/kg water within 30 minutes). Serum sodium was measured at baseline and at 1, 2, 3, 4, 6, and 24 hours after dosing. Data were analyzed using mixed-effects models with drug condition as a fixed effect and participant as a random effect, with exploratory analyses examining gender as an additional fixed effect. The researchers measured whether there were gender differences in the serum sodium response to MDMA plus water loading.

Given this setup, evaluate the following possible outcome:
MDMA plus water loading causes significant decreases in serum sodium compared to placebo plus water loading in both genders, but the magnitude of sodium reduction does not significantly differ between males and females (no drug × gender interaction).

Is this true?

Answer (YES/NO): YES